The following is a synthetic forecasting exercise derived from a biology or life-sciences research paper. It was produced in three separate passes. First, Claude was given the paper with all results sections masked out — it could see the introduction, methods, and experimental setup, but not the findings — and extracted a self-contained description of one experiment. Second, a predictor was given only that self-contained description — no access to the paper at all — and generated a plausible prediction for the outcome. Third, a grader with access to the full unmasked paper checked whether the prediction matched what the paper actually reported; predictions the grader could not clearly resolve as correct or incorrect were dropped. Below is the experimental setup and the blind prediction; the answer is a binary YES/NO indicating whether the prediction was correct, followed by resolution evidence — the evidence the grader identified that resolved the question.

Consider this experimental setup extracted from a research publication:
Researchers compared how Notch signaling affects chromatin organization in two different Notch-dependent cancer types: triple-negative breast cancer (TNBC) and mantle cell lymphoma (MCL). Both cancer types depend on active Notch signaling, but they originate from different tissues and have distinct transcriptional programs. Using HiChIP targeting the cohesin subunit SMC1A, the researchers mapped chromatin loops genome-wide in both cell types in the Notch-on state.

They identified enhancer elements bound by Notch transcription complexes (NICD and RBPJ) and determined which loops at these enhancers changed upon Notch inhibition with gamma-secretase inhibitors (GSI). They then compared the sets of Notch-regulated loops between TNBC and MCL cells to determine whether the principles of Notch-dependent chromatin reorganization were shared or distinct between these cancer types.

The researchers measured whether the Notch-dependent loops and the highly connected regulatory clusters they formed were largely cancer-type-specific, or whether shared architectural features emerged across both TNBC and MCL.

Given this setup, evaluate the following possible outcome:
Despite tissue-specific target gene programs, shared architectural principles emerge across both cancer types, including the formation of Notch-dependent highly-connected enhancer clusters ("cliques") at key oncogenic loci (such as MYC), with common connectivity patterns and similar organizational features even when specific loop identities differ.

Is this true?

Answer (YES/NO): YES